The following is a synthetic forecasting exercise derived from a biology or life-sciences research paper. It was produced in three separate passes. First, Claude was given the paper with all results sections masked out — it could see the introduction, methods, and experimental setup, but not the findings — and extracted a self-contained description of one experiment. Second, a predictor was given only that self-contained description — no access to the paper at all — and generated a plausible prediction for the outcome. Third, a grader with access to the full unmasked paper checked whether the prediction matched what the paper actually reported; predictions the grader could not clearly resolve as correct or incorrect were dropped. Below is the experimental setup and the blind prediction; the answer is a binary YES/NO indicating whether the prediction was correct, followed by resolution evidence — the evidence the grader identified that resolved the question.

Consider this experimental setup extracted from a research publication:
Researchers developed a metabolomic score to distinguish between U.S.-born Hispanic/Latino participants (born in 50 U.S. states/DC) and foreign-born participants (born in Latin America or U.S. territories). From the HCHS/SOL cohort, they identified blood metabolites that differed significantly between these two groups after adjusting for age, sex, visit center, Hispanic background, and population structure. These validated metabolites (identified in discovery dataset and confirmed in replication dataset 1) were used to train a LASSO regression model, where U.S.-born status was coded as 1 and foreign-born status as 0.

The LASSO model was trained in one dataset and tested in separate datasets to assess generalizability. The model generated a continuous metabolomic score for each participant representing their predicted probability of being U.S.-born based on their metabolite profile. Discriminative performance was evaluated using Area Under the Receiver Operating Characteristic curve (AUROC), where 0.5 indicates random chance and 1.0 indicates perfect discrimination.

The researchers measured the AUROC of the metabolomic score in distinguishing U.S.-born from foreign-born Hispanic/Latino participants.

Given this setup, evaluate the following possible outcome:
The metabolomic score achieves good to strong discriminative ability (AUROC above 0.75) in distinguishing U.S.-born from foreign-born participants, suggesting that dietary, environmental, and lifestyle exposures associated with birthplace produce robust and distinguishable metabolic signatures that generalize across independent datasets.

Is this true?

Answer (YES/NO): YES